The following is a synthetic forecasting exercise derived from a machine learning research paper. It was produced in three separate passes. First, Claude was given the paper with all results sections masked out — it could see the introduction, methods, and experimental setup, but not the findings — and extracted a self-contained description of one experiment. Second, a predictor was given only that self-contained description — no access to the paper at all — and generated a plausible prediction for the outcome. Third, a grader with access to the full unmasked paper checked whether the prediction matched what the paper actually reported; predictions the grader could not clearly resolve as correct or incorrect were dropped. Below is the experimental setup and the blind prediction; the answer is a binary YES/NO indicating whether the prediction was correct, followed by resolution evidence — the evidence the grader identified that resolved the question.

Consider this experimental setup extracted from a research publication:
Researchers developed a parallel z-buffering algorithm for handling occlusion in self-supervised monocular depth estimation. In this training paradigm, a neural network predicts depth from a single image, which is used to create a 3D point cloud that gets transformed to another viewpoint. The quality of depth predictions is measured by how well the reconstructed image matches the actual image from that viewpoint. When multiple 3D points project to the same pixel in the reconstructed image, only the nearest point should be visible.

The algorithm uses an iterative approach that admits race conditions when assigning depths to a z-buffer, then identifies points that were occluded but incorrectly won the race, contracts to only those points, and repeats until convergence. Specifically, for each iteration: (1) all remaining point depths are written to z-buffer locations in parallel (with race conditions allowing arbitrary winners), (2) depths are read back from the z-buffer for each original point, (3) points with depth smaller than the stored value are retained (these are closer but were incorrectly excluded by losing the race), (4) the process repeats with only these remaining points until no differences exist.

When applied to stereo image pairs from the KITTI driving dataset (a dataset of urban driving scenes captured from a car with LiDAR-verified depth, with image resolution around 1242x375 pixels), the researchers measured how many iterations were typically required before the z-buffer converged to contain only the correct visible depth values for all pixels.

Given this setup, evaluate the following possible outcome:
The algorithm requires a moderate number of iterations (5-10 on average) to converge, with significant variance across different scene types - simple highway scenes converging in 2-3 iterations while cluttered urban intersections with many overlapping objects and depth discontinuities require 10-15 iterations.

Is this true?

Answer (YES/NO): NO